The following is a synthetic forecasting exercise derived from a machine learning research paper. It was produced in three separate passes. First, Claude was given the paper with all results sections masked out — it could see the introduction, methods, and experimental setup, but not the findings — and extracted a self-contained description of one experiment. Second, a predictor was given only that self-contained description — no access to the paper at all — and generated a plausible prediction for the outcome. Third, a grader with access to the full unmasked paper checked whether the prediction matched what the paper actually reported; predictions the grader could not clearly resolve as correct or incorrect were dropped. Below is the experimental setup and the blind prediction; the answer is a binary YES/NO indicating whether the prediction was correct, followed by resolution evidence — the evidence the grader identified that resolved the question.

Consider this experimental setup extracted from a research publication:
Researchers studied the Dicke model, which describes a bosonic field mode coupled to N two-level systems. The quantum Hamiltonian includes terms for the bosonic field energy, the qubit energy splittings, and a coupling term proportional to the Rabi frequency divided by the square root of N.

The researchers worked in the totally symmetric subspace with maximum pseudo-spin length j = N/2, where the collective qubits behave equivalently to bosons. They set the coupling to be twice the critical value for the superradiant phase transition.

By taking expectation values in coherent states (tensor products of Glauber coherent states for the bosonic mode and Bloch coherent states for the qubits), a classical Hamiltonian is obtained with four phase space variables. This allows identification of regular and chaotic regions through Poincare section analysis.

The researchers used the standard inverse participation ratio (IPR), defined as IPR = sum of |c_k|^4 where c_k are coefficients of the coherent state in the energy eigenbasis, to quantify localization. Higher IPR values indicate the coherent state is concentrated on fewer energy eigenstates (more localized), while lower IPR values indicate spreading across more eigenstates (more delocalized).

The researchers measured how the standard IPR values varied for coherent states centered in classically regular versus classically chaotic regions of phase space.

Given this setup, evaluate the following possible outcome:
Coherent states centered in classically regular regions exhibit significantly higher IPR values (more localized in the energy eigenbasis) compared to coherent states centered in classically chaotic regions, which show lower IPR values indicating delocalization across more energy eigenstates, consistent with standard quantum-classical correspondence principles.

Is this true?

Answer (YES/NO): YES